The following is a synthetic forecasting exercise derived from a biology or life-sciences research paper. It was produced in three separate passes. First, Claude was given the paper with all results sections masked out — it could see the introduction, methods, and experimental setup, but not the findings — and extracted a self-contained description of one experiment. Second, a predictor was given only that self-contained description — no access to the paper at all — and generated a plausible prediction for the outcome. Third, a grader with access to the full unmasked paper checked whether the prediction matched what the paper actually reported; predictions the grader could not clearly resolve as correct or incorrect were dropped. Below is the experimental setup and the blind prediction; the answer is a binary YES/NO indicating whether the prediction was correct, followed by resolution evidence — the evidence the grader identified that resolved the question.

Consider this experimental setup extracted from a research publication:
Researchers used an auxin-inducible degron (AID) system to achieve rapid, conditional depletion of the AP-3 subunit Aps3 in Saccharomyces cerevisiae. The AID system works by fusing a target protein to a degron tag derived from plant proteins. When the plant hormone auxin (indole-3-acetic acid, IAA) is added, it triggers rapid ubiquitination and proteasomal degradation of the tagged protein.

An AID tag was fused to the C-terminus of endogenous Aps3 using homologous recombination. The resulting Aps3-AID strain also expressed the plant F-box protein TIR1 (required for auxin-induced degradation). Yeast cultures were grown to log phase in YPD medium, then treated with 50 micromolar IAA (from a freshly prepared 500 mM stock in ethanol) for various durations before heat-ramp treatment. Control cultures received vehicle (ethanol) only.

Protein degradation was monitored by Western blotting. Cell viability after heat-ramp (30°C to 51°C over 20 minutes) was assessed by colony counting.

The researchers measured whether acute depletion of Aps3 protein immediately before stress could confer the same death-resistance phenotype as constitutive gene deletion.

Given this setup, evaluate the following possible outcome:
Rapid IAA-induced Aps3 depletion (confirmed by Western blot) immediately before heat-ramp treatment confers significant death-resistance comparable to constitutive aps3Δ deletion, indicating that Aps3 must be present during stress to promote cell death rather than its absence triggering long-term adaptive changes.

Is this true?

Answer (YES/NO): NO